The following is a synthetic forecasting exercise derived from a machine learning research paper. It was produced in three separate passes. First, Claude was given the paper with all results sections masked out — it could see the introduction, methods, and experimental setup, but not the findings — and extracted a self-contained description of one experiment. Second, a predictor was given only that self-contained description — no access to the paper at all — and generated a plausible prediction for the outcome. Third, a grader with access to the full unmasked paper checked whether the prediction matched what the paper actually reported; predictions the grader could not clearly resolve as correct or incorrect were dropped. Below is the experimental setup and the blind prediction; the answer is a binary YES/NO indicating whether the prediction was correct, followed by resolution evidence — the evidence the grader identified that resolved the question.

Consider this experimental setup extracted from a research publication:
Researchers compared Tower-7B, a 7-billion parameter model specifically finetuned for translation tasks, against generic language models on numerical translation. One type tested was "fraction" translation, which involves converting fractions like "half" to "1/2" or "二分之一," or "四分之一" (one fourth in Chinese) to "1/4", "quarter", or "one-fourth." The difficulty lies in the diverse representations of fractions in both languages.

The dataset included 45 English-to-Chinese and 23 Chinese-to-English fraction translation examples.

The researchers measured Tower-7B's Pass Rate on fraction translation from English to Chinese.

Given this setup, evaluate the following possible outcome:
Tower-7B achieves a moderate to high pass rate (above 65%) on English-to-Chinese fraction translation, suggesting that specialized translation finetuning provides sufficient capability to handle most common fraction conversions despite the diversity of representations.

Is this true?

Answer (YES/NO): YES